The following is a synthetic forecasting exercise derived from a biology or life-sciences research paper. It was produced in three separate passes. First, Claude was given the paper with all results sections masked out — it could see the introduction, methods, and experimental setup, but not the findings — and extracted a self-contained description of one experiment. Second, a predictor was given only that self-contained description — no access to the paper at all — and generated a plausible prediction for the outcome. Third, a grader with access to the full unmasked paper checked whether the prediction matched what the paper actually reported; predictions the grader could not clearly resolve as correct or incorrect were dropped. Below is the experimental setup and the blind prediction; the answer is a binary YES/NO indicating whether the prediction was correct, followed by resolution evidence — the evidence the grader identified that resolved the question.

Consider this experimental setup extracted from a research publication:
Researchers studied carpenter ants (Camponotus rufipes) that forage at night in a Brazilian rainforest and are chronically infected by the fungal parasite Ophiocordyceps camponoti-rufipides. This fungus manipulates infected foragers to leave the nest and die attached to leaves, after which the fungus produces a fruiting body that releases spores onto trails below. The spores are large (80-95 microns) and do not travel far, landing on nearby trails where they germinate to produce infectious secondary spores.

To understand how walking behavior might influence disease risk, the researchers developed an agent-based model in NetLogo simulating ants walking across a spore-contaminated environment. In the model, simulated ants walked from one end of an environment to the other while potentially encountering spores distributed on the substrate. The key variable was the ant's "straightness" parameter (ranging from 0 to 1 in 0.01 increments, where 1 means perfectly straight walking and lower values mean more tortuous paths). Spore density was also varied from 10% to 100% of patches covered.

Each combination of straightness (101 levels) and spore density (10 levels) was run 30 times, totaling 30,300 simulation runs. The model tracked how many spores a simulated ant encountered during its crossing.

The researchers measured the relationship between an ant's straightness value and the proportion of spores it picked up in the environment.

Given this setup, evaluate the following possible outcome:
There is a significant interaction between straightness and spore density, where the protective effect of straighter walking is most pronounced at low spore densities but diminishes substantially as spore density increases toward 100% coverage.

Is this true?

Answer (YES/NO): NO